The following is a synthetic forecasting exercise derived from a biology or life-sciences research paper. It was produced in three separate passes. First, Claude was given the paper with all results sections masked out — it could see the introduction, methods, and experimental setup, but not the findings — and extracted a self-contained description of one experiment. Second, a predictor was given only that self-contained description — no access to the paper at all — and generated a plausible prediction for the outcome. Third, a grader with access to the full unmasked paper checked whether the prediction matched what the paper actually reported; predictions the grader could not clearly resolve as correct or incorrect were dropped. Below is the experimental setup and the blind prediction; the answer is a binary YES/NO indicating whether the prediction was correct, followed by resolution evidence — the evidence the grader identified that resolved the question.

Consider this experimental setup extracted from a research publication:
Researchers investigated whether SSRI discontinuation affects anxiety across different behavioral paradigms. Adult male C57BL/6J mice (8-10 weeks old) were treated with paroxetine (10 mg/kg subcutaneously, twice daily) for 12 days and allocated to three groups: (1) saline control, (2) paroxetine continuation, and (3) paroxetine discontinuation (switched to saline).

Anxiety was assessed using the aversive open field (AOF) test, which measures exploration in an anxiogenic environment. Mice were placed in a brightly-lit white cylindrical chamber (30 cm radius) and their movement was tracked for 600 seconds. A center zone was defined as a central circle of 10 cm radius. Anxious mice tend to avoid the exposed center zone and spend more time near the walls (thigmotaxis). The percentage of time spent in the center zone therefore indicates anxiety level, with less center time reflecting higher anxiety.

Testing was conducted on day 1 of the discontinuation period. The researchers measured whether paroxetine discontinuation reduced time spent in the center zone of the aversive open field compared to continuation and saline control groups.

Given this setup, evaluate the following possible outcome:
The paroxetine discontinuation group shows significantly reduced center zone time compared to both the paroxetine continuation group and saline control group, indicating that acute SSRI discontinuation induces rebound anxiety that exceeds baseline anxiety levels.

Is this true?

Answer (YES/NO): NO